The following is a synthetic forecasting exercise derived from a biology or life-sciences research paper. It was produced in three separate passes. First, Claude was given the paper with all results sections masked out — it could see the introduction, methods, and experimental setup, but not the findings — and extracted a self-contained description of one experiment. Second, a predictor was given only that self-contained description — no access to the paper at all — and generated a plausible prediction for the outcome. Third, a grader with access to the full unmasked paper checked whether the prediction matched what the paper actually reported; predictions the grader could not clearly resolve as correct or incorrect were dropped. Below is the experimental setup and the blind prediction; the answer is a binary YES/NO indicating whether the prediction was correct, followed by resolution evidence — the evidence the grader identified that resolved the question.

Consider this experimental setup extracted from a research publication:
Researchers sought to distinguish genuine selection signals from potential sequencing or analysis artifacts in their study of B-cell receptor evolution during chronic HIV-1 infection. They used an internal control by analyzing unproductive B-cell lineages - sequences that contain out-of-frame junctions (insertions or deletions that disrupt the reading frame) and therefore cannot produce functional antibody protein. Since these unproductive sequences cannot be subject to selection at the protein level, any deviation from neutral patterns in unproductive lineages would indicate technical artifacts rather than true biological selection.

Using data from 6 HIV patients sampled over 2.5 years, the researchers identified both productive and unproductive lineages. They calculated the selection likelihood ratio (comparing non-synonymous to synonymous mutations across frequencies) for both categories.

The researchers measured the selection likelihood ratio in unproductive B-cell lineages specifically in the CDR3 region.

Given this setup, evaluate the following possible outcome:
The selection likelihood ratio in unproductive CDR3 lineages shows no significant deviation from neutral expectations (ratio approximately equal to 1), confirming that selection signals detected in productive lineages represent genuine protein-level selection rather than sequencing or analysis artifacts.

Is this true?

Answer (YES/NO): YES